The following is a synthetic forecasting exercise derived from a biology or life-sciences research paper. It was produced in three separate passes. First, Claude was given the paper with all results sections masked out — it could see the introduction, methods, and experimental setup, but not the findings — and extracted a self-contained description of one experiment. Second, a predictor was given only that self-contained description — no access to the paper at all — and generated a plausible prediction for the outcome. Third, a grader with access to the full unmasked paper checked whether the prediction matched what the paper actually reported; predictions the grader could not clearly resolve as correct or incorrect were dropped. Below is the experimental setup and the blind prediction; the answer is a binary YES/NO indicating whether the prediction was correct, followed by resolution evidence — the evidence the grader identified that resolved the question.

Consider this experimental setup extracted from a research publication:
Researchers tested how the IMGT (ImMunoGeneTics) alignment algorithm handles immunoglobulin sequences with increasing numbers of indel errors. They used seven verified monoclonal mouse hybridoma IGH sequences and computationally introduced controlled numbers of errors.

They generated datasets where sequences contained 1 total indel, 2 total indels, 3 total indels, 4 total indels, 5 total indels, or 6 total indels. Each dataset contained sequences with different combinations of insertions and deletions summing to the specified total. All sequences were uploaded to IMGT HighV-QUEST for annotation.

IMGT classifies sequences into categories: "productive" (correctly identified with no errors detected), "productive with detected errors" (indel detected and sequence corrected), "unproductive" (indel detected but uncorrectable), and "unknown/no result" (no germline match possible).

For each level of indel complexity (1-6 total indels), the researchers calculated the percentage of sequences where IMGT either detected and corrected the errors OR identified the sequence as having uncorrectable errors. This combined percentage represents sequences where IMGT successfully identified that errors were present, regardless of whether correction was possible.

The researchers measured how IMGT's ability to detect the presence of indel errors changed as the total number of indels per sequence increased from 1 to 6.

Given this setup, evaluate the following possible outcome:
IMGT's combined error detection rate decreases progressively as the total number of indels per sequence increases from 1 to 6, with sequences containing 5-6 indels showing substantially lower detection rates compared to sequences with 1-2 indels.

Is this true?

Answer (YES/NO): NO